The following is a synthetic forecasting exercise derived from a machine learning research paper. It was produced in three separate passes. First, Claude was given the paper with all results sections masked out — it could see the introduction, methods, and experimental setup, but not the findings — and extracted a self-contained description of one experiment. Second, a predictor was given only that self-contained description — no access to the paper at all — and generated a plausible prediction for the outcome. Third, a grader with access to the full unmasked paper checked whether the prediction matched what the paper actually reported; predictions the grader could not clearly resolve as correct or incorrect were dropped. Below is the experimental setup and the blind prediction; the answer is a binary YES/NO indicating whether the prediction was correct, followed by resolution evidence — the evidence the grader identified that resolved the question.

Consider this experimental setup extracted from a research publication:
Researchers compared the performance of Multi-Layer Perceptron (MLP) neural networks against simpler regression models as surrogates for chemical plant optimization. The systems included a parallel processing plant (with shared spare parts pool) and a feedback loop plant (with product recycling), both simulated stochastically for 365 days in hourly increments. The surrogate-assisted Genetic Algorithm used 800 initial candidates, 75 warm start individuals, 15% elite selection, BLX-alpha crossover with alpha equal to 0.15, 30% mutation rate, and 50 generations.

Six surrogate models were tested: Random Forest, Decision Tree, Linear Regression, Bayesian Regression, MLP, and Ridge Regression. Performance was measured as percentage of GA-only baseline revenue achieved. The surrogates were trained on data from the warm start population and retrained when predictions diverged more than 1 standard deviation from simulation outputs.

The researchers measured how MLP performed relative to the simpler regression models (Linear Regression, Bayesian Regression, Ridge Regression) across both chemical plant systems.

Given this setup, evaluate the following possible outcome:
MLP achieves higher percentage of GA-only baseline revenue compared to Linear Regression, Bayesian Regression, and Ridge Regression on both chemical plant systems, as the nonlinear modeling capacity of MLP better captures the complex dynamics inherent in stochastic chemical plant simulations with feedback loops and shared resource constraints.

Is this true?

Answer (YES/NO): NO